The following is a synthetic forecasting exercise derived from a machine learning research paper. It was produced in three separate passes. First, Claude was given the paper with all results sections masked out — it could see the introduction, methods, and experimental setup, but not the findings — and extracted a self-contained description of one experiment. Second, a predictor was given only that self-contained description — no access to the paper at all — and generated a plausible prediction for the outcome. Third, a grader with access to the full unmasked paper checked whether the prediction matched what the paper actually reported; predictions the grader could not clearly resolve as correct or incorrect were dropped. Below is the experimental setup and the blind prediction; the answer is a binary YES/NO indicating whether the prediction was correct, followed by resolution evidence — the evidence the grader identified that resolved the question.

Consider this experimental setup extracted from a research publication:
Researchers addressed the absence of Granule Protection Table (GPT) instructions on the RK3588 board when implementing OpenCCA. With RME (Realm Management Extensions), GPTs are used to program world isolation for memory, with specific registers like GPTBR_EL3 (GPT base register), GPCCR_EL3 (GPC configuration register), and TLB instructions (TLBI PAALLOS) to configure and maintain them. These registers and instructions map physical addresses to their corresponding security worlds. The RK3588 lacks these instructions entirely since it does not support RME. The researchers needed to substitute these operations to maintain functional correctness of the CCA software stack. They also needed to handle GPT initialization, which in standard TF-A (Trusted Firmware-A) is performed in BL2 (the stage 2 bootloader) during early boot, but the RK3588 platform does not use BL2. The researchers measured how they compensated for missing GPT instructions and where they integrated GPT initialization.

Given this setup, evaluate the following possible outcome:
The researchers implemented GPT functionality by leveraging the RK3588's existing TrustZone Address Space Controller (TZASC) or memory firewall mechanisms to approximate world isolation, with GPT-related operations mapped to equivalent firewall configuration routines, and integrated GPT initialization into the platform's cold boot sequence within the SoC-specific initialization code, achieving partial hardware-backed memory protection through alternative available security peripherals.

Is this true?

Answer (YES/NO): NO